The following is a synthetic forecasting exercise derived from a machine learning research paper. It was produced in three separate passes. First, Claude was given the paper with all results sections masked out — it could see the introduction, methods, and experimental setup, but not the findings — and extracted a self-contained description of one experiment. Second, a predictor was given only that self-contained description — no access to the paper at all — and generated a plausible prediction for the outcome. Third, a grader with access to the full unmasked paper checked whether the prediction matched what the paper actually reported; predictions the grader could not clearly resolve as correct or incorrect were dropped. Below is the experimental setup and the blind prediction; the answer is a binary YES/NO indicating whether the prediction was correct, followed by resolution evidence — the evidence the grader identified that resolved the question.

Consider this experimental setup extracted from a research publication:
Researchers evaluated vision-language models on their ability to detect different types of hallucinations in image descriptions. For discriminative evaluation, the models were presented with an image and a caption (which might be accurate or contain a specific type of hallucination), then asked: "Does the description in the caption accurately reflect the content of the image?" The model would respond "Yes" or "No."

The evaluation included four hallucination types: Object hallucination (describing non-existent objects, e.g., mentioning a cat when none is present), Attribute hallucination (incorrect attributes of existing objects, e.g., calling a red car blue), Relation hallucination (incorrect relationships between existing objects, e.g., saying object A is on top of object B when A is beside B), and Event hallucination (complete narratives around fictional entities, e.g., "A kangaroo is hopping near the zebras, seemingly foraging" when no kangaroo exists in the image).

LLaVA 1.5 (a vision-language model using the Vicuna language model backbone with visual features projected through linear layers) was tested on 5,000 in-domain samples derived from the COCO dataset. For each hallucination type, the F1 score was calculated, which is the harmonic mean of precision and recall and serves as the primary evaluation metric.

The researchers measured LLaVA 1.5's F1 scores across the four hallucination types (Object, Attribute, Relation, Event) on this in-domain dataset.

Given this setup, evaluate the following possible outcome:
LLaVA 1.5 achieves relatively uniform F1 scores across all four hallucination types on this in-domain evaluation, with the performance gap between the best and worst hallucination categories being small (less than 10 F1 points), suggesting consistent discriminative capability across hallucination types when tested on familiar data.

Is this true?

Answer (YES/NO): NO